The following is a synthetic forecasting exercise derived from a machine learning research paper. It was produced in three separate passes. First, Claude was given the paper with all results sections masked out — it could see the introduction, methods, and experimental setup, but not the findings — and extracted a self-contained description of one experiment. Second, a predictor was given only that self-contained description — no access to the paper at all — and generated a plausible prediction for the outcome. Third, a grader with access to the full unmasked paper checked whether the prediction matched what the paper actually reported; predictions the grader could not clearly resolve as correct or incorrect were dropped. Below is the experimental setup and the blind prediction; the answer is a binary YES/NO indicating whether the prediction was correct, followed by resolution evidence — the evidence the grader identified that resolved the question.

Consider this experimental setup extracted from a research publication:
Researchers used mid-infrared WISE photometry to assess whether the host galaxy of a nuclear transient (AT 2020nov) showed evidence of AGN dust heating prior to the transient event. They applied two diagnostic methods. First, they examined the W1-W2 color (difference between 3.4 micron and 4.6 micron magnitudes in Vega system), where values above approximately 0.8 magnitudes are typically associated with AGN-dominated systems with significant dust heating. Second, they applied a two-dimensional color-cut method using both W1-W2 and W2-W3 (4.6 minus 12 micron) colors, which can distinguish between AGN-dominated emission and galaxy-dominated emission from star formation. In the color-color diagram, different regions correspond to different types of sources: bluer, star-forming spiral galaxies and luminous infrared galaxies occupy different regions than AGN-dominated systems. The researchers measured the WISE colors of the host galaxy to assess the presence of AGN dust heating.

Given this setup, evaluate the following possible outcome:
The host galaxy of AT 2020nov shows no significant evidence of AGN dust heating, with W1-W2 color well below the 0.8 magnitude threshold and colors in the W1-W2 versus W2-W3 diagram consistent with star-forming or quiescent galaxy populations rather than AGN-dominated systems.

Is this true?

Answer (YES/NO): YES